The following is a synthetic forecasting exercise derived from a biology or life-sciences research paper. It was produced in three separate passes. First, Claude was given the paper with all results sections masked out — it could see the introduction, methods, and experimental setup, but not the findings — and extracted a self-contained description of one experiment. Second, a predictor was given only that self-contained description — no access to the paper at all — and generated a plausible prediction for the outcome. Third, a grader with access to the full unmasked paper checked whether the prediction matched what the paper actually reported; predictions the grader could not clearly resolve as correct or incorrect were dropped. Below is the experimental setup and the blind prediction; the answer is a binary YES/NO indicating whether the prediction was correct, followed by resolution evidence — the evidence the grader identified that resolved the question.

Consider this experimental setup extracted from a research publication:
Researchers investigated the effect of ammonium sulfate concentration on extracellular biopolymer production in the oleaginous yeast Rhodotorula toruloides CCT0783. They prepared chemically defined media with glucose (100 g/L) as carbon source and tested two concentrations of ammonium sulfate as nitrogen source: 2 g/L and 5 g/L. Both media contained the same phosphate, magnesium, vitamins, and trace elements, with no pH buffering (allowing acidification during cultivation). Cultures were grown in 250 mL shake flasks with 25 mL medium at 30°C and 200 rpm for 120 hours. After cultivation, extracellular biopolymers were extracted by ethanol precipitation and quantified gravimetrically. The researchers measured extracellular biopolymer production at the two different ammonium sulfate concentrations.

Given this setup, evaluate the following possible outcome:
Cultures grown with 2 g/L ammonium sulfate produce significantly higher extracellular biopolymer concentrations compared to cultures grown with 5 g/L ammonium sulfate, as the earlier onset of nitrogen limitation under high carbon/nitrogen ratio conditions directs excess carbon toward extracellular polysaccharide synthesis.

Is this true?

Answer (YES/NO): NO